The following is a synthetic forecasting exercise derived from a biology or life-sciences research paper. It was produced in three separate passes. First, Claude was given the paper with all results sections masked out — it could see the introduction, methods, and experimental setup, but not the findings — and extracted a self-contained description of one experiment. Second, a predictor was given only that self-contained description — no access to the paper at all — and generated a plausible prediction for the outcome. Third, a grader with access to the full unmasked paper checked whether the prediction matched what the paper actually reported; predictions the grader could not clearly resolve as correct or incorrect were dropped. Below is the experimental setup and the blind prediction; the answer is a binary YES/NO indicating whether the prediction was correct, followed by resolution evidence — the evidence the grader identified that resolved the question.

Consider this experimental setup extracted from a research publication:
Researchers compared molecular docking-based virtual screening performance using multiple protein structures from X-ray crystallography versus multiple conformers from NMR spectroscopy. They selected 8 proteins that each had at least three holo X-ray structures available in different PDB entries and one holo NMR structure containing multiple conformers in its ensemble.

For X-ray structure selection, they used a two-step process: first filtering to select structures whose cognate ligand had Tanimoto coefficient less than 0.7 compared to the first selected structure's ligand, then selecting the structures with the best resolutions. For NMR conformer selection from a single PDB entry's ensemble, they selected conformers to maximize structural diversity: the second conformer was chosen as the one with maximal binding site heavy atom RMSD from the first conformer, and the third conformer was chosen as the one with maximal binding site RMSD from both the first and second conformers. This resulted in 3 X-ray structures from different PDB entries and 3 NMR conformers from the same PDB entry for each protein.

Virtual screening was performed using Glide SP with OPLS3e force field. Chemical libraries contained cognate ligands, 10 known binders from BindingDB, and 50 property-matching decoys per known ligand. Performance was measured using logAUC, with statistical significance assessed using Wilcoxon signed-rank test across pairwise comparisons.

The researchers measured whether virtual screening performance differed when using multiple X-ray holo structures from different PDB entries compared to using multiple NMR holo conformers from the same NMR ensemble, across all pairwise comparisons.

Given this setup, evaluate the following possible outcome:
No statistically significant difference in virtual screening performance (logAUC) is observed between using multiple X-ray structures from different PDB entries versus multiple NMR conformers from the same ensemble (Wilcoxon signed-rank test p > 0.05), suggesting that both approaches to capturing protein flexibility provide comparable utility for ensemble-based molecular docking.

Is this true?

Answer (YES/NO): NO